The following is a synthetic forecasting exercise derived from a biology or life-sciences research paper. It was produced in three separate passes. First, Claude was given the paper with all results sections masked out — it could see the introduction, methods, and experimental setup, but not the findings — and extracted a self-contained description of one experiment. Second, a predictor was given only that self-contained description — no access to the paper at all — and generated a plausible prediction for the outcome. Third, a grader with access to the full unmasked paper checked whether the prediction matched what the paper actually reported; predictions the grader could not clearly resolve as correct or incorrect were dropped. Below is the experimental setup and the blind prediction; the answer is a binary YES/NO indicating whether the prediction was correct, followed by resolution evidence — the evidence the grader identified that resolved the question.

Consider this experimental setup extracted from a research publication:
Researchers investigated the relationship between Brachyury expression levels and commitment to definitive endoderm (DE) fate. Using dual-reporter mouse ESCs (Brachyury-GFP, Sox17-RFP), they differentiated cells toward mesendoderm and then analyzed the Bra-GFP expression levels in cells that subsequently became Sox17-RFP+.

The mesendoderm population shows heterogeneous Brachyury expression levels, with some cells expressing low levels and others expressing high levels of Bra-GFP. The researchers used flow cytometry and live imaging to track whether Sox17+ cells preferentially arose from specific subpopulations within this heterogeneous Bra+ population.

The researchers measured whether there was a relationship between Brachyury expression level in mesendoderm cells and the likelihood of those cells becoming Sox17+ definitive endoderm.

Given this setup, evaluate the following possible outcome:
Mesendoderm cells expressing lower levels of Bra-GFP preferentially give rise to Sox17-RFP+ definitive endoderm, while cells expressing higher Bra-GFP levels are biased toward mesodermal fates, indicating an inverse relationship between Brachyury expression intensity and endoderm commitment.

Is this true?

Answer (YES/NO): NO